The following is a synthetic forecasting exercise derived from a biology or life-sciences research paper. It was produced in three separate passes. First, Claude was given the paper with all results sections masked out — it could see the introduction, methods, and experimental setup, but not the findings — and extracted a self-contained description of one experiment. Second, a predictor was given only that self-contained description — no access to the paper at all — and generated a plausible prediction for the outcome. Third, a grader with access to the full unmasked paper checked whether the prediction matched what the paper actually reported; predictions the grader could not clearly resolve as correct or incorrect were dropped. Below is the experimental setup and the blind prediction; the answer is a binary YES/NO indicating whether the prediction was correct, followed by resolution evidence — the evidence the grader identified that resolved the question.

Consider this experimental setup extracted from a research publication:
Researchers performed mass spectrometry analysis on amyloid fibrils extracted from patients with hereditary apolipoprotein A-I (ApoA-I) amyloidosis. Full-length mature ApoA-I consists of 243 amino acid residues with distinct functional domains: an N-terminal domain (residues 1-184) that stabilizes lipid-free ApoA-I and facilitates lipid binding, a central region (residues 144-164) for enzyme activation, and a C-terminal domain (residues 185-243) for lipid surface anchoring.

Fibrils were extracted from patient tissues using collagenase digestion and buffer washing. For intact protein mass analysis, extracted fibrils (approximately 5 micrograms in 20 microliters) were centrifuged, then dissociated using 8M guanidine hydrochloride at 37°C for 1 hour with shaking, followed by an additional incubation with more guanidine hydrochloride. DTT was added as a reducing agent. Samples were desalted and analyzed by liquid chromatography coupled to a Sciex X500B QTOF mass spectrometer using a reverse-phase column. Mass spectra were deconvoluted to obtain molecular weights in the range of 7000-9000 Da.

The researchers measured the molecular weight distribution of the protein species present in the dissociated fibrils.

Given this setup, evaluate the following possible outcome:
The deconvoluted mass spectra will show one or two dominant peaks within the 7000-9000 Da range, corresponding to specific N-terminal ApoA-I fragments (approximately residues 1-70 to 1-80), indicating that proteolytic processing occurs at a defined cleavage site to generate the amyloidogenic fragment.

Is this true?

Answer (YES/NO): NO